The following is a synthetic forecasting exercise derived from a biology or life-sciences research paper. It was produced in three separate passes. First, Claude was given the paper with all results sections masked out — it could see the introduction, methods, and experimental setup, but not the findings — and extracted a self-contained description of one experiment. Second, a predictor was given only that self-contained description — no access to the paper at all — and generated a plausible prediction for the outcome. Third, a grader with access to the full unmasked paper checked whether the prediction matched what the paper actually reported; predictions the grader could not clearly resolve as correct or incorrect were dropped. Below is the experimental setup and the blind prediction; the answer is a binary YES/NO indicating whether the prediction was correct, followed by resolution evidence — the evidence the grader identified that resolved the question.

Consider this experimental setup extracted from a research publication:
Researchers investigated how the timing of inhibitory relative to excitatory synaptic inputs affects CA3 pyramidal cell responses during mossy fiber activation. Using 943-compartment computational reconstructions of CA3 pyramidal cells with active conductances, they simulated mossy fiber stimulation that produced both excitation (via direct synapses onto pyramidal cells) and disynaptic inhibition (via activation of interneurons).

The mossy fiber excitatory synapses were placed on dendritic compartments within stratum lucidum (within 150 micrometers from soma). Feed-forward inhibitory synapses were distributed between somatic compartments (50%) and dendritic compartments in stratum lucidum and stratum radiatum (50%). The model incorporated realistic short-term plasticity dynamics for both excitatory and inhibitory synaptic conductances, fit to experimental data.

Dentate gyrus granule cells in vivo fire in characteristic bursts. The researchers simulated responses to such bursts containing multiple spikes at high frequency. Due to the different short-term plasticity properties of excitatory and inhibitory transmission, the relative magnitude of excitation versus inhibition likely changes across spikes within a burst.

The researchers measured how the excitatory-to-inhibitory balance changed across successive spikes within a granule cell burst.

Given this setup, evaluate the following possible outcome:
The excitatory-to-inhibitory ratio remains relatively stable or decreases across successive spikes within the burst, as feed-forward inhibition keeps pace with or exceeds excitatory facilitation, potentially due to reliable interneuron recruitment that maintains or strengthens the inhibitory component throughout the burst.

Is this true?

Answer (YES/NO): NO